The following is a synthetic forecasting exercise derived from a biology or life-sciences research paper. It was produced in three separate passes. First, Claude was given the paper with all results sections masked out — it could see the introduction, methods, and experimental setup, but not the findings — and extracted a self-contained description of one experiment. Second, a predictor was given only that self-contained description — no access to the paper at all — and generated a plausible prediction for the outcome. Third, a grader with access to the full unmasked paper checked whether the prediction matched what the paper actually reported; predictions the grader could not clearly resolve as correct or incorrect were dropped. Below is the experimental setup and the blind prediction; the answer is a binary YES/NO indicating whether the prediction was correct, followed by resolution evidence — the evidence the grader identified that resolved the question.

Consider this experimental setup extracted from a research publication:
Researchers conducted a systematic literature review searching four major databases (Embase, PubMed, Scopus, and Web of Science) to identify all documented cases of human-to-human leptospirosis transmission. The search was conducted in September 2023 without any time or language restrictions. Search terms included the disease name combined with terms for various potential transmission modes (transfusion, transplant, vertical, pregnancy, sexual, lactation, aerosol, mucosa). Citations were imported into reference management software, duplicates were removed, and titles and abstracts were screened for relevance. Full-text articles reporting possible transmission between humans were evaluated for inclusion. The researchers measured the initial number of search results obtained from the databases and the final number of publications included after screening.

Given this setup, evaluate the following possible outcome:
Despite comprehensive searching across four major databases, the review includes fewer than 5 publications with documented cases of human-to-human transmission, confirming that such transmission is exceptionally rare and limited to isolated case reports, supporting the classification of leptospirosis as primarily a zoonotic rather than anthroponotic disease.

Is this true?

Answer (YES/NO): NO